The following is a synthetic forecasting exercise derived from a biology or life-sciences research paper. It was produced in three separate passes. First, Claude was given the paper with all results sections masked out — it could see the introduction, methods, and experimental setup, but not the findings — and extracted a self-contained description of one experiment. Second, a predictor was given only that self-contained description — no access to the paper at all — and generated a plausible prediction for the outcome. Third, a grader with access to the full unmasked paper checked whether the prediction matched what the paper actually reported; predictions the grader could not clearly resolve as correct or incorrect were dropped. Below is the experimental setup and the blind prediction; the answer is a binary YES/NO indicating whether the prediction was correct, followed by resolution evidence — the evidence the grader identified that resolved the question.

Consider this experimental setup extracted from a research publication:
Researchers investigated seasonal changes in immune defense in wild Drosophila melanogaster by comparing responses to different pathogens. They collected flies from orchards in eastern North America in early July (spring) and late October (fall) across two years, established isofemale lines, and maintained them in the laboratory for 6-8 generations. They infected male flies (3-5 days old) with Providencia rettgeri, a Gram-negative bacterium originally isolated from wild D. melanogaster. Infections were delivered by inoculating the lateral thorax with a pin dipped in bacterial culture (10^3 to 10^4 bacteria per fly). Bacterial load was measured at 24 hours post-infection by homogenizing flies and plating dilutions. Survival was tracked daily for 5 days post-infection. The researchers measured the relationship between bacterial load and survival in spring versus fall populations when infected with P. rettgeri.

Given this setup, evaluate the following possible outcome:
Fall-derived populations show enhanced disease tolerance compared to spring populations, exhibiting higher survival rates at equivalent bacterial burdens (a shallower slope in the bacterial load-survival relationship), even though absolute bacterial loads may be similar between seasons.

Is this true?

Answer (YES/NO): NO